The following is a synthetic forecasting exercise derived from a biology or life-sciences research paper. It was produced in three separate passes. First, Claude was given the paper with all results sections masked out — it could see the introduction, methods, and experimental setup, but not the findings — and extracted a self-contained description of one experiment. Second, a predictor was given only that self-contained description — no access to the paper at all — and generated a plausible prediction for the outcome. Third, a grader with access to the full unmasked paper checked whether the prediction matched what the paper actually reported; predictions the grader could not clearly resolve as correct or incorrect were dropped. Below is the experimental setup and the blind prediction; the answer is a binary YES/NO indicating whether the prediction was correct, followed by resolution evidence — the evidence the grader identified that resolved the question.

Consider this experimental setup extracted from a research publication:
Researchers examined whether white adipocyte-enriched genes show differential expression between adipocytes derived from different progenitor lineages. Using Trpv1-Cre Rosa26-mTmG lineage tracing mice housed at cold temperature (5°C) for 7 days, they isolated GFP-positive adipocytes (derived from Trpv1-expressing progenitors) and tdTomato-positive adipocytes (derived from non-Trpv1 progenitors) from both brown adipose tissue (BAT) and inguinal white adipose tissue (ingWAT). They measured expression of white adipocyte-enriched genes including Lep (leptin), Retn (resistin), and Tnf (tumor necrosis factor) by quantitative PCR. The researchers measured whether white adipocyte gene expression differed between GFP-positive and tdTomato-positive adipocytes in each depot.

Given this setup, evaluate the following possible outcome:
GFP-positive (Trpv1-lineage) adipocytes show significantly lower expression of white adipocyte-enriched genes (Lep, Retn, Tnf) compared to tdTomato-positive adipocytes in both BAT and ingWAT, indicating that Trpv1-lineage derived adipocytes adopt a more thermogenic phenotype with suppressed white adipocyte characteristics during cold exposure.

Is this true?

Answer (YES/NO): NO